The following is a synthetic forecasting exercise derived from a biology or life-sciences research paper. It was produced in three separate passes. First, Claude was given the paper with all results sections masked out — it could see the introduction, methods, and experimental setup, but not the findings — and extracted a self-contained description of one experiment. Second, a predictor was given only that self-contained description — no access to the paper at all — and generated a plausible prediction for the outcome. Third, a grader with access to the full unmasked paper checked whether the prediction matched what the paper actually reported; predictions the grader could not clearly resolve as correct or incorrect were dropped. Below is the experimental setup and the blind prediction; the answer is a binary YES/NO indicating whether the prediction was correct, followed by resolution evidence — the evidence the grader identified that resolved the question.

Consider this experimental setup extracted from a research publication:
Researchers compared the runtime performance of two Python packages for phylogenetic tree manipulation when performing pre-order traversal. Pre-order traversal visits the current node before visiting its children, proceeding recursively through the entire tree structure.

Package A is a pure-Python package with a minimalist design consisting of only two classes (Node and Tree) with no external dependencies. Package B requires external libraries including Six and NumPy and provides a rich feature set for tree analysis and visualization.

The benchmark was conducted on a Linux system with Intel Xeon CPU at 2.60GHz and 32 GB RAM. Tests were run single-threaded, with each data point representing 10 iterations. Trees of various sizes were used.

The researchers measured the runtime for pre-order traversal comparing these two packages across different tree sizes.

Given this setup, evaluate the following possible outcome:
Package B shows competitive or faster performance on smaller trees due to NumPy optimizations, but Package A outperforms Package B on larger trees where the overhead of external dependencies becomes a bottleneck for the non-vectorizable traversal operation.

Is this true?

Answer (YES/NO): NO